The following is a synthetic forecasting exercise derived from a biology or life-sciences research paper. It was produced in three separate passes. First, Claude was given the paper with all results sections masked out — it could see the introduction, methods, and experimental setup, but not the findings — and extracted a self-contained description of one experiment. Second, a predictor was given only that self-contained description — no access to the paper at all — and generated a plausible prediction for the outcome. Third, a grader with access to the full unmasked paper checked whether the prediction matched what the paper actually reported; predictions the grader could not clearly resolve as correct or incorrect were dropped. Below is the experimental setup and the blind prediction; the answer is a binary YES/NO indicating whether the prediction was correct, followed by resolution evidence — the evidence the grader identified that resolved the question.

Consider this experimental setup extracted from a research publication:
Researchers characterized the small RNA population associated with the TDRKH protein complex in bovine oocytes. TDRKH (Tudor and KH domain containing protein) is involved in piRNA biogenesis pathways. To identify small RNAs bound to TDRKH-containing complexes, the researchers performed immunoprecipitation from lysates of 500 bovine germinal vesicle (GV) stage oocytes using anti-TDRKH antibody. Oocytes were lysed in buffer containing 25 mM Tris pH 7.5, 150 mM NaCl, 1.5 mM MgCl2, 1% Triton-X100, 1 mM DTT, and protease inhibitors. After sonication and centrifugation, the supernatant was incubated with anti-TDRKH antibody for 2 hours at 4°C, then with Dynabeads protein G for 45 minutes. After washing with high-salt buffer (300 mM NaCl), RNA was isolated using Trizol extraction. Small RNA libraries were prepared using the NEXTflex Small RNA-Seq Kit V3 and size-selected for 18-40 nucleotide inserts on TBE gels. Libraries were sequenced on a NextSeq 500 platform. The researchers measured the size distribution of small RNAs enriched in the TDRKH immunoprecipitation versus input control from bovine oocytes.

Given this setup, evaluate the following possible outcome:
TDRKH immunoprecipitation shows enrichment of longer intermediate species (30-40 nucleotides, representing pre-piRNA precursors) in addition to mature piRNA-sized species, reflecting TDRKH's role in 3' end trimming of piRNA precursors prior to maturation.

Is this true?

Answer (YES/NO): NO